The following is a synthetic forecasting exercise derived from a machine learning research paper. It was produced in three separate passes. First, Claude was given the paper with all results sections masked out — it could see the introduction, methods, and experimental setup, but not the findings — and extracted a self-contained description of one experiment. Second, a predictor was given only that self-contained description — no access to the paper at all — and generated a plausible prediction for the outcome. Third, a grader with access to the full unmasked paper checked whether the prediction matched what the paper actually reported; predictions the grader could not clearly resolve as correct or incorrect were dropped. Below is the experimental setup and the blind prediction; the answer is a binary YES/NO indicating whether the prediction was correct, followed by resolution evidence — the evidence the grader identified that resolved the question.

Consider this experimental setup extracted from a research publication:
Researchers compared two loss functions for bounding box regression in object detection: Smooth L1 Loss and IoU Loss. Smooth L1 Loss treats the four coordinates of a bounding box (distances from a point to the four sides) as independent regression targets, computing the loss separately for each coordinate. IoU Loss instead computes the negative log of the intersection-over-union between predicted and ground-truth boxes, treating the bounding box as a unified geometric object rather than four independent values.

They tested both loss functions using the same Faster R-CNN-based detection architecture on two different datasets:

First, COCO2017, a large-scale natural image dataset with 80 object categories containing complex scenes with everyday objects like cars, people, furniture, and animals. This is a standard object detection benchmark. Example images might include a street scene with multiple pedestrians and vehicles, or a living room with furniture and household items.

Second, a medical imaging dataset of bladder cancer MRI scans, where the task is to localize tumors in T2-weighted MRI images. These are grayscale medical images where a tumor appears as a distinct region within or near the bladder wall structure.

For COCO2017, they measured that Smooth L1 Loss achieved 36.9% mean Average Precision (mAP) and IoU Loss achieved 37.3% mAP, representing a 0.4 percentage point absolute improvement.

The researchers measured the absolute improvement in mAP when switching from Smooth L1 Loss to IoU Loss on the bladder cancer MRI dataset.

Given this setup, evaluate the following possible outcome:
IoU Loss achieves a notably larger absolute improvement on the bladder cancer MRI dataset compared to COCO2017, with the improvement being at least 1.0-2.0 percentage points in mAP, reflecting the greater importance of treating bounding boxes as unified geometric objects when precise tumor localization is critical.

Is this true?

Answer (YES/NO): NO